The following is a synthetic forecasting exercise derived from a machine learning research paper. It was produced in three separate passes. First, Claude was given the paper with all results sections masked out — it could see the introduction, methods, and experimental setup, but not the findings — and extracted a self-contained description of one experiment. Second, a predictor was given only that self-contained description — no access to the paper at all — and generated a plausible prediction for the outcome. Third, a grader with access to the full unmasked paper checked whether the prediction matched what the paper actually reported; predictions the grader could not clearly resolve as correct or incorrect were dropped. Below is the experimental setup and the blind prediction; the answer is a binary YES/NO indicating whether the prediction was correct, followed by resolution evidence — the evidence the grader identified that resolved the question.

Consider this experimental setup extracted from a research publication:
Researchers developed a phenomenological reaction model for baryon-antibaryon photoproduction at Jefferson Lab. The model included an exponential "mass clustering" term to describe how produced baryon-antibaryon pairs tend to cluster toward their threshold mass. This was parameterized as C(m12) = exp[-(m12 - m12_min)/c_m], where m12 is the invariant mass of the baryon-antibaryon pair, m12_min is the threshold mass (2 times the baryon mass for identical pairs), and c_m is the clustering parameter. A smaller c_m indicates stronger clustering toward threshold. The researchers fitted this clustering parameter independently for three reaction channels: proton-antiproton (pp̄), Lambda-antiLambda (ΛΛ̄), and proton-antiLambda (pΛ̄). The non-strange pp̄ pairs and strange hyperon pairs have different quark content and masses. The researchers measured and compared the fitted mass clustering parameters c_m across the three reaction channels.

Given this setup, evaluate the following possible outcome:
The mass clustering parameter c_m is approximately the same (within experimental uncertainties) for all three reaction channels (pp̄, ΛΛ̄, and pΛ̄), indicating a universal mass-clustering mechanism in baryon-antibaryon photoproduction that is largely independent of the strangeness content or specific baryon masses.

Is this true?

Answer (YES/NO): YES